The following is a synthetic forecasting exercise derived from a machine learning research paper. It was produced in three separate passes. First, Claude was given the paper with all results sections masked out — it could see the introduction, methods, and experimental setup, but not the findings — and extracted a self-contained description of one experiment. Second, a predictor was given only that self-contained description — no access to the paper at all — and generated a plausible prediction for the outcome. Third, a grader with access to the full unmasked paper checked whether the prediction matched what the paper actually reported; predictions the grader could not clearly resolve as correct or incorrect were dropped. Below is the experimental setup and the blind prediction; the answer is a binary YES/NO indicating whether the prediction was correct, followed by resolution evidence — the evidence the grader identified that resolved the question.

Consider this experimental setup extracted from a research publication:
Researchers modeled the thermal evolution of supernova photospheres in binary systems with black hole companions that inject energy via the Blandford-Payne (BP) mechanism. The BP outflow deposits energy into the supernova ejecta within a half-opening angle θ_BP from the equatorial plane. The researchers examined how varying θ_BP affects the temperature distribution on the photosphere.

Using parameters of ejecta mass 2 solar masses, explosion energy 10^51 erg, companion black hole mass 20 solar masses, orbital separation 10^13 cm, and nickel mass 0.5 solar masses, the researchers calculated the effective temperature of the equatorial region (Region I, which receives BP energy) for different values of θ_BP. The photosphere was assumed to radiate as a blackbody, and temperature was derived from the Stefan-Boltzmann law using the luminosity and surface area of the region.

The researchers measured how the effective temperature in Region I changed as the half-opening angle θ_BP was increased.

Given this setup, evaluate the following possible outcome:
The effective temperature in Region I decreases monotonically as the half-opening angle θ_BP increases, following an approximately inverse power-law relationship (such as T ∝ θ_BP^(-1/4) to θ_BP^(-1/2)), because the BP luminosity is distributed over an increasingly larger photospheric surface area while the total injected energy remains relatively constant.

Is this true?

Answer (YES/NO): YES